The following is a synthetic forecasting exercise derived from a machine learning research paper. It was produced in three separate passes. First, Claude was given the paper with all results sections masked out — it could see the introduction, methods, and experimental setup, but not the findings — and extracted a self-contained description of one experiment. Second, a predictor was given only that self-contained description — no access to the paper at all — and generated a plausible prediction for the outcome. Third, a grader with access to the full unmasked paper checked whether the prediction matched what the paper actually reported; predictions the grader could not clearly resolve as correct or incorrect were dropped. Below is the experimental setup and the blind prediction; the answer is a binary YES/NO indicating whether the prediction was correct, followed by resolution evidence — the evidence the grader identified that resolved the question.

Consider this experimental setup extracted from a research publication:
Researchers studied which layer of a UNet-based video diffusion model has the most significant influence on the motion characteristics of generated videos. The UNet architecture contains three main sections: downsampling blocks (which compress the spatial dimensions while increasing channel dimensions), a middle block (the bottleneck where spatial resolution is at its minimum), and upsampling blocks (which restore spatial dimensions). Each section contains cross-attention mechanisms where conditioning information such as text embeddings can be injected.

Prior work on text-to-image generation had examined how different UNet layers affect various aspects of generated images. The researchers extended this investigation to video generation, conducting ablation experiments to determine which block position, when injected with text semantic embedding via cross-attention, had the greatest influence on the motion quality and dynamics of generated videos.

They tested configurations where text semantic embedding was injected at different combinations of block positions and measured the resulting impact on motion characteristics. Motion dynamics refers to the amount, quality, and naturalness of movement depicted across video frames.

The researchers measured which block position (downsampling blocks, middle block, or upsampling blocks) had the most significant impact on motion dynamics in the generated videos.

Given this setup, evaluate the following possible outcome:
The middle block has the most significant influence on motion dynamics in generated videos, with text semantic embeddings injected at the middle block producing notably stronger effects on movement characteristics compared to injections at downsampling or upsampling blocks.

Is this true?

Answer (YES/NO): YES